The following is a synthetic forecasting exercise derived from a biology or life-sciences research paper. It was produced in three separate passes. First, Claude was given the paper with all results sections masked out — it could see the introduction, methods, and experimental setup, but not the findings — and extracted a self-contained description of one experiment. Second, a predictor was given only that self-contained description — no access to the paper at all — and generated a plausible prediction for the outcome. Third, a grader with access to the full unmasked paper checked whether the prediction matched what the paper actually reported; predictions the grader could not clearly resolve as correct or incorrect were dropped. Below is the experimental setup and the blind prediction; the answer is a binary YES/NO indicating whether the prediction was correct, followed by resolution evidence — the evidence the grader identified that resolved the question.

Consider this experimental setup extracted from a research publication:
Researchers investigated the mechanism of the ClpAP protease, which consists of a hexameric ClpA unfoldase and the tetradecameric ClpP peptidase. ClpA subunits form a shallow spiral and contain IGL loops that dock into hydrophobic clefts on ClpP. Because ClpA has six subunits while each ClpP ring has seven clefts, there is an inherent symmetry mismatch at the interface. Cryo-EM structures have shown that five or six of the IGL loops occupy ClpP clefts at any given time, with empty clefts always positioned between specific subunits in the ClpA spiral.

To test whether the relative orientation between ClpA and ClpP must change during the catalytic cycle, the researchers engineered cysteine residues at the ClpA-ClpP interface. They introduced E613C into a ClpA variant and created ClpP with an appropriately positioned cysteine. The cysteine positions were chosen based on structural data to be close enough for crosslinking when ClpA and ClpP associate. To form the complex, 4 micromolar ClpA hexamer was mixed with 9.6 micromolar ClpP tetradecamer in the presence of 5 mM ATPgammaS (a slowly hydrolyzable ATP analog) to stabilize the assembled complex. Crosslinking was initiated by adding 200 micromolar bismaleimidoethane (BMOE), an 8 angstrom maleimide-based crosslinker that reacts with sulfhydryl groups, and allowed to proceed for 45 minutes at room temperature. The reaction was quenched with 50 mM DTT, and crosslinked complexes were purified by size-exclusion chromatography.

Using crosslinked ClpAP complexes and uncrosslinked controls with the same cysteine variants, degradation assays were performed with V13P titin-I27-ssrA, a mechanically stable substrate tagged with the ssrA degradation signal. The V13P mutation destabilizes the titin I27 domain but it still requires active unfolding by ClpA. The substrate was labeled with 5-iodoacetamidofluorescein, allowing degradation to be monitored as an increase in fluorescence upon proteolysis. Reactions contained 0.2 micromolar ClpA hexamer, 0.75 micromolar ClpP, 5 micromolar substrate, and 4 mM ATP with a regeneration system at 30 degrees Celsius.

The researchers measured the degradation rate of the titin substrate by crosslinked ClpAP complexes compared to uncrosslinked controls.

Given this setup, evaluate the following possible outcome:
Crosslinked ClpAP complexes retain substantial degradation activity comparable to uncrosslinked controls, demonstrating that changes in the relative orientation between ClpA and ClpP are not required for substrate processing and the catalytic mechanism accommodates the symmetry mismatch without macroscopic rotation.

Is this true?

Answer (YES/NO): NO